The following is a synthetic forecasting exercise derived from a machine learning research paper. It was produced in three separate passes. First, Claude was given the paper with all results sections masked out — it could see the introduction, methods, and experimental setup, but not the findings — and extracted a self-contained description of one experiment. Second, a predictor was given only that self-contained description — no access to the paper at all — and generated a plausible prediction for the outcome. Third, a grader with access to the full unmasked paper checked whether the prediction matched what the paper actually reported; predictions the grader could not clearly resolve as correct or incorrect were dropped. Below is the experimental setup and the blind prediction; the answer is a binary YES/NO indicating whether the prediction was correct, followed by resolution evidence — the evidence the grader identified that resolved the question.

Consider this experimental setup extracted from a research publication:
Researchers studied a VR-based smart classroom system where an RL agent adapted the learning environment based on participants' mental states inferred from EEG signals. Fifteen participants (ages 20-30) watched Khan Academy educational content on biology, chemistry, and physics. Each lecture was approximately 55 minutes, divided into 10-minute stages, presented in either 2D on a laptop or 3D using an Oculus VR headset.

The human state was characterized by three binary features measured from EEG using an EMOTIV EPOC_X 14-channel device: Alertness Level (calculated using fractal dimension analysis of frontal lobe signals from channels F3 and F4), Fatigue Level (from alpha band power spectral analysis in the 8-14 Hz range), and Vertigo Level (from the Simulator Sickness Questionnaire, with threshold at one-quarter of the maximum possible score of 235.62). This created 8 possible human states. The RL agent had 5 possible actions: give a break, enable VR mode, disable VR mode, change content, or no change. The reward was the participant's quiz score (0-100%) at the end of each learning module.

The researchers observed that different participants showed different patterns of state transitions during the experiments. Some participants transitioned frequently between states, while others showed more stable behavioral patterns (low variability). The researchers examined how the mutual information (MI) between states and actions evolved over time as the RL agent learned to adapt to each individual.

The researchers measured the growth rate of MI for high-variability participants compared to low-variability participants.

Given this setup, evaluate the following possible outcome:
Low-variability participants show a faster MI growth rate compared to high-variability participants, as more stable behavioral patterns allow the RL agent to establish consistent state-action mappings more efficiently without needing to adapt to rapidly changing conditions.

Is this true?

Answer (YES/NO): YES